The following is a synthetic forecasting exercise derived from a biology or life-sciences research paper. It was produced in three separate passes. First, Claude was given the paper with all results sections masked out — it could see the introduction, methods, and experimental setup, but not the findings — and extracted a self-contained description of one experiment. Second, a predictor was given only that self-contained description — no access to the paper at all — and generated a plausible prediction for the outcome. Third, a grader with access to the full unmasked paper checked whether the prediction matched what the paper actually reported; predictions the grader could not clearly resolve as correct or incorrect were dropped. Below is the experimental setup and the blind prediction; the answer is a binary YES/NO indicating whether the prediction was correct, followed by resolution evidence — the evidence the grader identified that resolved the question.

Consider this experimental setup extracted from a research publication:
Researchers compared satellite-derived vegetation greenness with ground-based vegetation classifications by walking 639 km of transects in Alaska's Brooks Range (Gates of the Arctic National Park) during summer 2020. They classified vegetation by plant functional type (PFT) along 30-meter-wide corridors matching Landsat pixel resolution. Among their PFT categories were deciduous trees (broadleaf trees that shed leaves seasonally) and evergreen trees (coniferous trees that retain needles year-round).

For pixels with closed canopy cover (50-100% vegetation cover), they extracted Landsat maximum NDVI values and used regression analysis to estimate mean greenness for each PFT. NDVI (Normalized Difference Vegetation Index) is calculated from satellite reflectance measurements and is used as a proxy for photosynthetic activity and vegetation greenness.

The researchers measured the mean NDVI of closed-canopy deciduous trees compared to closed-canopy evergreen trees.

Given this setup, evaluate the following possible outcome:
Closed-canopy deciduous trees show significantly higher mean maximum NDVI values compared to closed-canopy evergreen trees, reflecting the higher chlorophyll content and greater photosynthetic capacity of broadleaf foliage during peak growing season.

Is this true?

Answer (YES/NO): YES